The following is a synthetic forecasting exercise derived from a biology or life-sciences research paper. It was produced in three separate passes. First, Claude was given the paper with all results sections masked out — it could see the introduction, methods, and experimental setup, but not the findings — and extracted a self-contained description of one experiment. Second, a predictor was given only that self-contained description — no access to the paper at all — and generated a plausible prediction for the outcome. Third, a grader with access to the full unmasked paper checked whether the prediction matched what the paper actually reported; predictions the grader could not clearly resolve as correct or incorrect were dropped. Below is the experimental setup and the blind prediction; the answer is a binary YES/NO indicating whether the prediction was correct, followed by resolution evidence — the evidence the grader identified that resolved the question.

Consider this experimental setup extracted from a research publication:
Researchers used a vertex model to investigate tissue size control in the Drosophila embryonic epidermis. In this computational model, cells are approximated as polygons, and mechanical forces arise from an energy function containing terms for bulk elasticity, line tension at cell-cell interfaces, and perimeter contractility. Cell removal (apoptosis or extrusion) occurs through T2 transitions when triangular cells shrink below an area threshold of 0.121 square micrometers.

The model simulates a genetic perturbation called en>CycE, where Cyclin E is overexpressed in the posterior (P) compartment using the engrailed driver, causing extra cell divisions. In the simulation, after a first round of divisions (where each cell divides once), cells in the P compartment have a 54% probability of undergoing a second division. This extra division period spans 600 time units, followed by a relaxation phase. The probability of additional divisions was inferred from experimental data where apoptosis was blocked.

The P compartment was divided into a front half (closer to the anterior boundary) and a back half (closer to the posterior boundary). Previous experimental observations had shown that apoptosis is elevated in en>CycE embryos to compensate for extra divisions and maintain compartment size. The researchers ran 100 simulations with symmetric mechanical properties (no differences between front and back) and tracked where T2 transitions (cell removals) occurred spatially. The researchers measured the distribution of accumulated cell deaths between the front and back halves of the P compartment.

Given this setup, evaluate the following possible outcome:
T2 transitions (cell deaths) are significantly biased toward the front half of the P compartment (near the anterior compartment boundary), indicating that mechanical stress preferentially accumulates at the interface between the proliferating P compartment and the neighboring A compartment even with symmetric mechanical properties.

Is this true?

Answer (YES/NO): NO